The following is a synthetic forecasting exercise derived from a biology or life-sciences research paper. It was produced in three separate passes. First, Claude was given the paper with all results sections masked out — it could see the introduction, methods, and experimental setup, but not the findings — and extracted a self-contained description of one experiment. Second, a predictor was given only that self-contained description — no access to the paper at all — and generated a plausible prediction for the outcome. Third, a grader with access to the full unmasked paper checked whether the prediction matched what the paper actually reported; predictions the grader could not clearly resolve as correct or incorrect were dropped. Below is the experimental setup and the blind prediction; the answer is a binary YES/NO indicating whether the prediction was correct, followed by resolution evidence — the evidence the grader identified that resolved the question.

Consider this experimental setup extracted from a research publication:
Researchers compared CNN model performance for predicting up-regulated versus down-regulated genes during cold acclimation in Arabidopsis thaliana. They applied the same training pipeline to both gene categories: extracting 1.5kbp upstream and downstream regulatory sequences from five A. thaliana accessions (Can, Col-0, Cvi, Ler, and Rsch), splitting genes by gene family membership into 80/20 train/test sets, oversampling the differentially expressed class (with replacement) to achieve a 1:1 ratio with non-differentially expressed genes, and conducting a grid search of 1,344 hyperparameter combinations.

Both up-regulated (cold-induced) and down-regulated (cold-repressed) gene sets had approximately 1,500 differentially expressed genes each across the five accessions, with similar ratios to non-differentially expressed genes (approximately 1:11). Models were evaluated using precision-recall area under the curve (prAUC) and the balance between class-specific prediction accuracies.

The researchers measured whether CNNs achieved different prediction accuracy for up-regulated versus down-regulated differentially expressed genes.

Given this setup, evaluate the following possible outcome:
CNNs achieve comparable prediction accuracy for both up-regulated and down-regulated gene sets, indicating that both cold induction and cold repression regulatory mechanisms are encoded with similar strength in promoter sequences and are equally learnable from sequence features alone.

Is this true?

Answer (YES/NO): YES